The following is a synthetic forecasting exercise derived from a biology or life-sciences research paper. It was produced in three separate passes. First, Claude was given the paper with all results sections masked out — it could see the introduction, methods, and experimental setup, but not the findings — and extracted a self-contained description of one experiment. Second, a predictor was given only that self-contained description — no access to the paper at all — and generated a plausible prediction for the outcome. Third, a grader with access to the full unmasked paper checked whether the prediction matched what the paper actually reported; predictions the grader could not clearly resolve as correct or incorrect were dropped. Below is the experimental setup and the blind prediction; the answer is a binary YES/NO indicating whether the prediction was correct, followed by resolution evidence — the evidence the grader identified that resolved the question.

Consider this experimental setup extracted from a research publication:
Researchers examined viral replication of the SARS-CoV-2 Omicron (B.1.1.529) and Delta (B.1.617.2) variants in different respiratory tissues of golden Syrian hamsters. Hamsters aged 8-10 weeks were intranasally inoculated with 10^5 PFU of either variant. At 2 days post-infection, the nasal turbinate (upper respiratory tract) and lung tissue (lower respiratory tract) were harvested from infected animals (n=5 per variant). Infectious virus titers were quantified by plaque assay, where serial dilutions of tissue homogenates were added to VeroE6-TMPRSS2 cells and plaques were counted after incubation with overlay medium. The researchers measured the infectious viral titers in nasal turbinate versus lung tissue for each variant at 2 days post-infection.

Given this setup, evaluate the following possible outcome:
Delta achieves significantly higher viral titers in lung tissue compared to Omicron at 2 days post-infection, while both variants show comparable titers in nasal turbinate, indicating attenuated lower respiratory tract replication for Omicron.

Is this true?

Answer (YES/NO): YES